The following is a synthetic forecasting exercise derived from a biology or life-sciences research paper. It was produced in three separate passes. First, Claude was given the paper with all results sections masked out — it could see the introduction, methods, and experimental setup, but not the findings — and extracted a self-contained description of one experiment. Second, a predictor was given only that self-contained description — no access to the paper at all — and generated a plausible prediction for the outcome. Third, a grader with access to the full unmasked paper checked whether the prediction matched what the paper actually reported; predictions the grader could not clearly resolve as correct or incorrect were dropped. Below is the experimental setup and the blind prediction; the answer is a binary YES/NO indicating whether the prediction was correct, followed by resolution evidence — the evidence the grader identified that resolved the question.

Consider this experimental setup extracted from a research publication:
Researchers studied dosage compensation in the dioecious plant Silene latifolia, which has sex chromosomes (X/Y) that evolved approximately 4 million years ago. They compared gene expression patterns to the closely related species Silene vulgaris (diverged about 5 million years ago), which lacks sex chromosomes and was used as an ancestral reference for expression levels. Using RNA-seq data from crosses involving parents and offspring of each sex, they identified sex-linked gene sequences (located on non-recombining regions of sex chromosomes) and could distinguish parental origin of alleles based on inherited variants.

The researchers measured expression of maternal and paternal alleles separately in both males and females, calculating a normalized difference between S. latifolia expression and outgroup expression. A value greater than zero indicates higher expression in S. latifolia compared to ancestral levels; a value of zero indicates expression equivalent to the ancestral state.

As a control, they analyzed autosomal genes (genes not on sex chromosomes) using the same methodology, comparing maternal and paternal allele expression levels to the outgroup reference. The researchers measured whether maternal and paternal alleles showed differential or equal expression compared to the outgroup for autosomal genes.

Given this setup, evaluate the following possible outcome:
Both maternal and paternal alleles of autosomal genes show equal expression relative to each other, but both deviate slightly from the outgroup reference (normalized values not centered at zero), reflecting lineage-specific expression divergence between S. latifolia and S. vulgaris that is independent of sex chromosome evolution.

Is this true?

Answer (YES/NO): NO